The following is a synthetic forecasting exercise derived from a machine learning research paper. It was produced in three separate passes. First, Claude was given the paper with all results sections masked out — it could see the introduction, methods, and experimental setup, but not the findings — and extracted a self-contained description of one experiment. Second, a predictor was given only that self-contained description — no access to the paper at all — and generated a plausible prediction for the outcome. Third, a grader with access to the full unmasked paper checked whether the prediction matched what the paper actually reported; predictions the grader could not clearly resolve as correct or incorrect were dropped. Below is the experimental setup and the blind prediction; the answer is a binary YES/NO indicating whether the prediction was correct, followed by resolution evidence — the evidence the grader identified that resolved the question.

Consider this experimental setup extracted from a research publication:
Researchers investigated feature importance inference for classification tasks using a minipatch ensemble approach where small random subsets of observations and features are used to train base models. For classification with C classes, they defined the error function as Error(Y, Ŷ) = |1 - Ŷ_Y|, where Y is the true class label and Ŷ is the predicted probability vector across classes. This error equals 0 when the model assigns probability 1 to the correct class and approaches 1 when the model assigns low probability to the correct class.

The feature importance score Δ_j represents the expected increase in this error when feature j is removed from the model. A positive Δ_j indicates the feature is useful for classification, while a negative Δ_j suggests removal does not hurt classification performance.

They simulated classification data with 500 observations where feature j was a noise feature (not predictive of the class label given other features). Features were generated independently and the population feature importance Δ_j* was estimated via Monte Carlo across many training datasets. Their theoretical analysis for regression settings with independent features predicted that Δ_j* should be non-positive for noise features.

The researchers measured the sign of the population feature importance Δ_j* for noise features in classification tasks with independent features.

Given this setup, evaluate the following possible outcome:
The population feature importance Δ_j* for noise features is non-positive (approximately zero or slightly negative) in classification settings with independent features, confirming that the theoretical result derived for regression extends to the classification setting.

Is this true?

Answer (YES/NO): YES